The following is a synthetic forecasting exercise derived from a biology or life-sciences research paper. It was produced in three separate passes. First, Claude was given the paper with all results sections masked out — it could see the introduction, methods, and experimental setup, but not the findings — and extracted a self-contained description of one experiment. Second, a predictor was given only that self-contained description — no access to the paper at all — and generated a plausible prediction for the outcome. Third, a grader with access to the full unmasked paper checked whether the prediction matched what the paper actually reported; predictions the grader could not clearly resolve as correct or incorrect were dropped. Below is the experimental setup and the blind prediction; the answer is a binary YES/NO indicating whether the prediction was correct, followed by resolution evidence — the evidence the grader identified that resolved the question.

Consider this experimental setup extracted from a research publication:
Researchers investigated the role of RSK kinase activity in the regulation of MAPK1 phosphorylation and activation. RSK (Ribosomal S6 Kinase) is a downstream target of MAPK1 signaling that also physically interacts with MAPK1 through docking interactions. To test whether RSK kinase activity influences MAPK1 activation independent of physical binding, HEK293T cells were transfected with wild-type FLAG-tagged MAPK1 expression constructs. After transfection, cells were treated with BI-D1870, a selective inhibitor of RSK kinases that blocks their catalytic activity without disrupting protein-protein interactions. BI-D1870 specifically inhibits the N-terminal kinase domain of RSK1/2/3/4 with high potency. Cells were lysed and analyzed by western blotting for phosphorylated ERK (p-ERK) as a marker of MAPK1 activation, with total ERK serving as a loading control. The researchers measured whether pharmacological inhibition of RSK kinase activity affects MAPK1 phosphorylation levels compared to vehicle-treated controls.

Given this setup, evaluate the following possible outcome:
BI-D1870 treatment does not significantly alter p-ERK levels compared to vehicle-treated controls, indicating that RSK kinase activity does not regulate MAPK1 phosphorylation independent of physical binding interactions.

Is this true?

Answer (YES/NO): NO